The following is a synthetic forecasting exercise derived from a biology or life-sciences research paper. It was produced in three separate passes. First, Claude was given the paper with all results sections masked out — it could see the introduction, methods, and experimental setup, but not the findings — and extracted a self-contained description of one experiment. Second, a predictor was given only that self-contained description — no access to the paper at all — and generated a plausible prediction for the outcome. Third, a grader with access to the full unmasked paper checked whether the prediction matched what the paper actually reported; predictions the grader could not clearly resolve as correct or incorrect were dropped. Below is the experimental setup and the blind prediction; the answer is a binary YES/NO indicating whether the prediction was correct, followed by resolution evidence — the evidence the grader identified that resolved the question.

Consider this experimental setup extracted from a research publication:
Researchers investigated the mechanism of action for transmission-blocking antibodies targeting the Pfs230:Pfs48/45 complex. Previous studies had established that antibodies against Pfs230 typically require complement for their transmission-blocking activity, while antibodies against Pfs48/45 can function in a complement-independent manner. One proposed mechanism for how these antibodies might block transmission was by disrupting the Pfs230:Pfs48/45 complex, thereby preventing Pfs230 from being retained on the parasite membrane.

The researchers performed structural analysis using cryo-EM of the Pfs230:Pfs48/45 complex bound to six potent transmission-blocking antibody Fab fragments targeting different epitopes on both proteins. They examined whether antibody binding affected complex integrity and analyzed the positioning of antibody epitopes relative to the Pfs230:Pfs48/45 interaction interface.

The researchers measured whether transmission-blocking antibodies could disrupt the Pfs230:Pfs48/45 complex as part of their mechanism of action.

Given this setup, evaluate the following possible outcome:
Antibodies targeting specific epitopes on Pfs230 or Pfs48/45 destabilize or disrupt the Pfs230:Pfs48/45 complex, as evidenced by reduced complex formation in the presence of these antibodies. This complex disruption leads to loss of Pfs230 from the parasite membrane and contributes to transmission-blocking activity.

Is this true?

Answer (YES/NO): NO